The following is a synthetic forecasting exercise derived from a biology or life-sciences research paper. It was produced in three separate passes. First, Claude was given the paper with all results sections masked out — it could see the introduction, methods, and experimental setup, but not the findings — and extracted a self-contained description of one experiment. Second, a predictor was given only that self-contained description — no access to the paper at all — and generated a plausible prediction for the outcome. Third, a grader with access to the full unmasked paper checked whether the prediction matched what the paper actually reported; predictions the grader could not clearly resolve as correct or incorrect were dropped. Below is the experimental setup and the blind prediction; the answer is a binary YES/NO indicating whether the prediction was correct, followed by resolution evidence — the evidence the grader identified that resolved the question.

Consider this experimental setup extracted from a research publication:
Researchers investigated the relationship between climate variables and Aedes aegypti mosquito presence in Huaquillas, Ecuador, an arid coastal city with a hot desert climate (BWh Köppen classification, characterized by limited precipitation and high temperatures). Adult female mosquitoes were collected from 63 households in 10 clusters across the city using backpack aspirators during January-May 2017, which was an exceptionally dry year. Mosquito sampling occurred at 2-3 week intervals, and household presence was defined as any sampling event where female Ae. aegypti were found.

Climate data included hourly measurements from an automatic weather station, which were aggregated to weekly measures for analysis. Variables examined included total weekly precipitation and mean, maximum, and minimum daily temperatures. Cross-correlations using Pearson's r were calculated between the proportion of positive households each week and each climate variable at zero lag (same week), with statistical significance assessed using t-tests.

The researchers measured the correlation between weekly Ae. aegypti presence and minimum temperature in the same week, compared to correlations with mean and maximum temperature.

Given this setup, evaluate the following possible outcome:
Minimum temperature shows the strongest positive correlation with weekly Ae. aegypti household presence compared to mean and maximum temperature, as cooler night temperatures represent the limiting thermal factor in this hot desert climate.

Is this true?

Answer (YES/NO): NO